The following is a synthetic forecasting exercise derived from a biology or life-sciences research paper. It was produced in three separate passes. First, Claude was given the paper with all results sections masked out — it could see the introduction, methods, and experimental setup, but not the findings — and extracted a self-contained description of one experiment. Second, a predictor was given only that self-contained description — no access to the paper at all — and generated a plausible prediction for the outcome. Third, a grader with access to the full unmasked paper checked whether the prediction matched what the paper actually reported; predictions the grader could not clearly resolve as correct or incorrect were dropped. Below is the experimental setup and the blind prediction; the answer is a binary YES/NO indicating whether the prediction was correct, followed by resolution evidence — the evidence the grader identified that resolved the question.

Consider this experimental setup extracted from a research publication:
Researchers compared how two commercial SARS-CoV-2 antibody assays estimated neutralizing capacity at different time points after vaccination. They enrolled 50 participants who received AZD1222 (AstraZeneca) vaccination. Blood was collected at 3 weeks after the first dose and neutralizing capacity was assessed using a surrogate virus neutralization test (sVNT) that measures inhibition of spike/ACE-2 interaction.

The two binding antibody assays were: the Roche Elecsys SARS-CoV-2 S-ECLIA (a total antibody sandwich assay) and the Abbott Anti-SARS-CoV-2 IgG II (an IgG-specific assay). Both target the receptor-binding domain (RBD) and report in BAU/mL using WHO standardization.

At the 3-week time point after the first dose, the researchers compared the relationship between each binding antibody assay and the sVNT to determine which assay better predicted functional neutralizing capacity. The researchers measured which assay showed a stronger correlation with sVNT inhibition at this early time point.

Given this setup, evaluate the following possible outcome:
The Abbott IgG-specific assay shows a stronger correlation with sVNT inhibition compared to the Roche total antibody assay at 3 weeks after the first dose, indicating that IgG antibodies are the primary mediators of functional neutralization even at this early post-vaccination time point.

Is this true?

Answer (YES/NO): YES